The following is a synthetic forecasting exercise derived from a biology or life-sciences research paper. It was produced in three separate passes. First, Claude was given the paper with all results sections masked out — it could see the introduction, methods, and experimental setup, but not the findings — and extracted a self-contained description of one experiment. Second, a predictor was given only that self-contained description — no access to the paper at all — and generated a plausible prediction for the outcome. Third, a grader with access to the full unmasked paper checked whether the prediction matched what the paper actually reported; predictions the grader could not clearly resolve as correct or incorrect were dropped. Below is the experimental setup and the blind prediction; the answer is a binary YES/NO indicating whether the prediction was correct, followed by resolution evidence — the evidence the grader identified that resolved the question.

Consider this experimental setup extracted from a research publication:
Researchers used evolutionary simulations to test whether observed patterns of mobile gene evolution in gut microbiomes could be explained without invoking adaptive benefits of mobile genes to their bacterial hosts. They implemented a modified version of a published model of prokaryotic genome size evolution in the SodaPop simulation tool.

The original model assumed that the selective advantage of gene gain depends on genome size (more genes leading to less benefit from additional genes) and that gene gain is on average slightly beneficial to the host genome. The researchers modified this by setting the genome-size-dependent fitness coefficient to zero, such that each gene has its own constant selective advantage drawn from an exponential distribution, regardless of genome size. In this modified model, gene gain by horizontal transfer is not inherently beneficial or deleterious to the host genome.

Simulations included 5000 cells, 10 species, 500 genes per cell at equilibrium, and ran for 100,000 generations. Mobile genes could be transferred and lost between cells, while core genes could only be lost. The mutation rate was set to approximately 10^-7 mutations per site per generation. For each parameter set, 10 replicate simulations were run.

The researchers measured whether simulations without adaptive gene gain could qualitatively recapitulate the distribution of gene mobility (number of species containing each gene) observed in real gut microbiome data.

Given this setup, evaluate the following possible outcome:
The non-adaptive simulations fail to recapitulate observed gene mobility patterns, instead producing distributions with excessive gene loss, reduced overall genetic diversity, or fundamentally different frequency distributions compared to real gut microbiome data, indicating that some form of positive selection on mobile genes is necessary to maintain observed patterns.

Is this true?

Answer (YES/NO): NO